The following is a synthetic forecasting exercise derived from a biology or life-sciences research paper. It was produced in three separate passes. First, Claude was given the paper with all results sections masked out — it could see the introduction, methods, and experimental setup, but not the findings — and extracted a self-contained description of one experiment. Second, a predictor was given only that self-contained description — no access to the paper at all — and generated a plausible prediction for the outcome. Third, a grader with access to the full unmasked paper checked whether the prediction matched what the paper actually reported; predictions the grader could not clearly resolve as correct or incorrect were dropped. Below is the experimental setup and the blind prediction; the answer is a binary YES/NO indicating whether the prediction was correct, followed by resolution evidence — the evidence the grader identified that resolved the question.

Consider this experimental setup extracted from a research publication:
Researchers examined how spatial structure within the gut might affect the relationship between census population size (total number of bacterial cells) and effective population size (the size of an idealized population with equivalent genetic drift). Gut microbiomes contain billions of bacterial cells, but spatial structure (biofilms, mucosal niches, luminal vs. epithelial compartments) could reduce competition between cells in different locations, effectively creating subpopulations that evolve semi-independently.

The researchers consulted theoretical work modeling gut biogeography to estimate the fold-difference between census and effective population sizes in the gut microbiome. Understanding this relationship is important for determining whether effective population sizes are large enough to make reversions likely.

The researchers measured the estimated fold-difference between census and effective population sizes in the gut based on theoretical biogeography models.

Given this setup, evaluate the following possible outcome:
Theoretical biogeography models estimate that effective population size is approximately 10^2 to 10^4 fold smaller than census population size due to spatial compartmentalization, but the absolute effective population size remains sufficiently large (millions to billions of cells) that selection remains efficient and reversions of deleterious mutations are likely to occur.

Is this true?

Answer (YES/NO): NO